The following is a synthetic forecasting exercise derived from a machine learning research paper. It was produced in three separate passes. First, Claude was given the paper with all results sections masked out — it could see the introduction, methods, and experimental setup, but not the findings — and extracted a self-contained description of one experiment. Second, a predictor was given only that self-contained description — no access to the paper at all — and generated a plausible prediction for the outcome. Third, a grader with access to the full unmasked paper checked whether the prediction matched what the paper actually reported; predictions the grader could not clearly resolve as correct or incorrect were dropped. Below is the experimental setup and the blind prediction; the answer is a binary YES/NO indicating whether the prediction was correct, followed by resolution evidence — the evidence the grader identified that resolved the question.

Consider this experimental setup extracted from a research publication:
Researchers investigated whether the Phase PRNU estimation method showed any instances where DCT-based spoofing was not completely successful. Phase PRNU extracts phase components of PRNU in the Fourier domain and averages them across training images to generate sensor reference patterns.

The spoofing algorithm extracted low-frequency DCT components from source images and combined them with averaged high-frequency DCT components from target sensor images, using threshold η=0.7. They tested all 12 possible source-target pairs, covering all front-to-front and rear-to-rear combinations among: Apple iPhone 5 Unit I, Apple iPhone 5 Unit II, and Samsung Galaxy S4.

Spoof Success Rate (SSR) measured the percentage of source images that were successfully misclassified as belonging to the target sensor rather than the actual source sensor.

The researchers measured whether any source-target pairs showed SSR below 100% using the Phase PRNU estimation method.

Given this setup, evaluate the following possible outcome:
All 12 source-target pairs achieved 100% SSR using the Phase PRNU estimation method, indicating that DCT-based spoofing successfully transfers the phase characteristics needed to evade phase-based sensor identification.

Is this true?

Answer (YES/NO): NO